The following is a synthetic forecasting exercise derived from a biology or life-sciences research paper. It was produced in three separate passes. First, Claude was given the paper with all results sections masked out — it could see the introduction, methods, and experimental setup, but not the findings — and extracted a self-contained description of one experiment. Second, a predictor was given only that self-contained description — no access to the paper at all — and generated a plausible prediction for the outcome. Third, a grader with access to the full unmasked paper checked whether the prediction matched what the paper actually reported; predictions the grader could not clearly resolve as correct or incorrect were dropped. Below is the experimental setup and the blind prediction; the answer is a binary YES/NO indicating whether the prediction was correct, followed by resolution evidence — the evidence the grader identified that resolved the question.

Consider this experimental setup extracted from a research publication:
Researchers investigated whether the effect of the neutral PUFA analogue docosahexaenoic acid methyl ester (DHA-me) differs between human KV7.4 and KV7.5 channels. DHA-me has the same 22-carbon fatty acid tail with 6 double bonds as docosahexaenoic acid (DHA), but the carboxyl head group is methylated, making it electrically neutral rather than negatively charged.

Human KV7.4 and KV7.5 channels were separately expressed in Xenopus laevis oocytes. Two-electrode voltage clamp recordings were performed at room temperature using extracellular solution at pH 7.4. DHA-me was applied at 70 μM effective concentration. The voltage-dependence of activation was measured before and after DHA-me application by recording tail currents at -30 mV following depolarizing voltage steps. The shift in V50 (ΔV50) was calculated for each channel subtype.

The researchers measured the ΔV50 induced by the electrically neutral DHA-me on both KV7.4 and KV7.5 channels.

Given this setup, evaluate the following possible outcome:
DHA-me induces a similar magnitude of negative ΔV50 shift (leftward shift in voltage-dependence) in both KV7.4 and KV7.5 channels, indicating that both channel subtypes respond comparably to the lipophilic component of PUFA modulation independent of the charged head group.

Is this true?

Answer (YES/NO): NO